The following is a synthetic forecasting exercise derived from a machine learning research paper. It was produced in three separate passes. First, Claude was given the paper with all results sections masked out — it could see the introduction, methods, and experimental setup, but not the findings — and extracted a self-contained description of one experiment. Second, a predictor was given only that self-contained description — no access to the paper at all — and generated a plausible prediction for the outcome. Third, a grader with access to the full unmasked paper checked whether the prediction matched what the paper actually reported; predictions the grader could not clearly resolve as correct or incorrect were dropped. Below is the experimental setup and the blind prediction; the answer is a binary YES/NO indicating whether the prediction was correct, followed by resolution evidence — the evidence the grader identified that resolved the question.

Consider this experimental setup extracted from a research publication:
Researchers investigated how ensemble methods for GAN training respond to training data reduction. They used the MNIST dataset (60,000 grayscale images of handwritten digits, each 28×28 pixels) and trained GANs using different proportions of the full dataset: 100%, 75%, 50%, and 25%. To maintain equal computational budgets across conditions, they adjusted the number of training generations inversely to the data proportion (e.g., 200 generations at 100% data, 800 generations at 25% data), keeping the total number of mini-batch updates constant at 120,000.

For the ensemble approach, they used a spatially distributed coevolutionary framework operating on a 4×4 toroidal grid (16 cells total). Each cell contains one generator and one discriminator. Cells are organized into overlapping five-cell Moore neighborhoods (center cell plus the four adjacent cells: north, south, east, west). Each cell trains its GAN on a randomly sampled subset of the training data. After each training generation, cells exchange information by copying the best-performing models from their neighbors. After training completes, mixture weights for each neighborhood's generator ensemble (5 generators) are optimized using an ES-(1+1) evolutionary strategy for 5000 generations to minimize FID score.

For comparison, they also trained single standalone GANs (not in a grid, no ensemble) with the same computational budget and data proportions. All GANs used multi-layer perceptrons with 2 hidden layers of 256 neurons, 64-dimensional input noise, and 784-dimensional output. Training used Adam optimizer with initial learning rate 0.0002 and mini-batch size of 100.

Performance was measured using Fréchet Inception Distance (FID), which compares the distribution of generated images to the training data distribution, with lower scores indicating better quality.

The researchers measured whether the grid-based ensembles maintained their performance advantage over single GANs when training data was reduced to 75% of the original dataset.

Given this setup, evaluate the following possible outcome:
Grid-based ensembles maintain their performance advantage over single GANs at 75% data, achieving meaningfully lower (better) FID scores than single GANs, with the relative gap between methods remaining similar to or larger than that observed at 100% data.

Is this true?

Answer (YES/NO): NO